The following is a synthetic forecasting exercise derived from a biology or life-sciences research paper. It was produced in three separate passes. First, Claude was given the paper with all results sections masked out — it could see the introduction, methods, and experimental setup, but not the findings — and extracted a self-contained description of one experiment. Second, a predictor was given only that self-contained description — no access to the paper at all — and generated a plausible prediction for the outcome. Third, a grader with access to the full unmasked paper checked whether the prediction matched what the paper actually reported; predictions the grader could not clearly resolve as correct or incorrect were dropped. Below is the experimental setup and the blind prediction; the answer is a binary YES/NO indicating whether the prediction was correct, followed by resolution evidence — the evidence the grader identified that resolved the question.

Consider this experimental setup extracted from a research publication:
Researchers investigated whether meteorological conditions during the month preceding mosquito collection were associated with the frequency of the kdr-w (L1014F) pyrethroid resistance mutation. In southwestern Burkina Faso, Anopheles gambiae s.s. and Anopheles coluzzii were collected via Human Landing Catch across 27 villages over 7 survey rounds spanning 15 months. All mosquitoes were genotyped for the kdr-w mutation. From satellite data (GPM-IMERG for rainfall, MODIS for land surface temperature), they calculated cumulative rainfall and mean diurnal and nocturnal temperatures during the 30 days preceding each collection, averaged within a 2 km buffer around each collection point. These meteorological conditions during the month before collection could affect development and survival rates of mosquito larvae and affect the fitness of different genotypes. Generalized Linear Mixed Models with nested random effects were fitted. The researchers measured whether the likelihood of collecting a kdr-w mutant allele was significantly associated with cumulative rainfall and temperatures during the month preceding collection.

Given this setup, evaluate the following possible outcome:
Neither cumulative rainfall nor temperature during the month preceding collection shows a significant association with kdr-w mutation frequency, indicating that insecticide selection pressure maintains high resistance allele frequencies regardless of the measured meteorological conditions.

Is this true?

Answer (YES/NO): NO